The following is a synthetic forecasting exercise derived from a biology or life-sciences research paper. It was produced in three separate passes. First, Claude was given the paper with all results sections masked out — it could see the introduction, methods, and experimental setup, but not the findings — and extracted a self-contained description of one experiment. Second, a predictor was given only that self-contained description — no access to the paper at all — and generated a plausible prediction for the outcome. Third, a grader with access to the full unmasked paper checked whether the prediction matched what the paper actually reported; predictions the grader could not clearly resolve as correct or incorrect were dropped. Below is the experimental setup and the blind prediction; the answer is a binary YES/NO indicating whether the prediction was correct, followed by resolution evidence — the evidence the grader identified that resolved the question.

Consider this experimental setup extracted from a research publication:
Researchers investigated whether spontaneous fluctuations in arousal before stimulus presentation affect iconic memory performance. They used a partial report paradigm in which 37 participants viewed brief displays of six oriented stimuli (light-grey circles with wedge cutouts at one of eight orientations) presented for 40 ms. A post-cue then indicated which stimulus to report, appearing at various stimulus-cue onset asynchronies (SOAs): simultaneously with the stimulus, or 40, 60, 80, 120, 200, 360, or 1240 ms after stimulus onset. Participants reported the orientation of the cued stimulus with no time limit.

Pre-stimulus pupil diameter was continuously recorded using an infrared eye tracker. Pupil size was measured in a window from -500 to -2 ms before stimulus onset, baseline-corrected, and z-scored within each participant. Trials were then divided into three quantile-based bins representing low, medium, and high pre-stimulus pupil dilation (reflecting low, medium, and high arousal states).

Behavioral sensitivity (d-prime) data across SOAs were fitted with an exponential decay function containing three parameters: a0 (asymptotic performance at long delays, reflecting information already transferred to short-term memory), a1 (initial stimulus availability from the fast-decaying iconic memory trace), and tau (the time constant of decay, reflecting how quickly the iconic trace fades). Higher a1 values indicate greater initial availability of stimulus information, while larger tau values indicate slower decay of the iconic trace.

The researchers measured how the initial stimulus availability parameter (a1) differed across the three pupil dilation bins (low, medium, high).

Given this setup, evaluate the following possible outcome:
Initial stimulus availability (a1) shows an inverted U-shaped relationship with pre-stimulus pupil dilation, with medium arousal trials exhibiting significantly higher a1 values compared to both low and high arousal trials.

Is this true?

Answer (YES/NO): NO